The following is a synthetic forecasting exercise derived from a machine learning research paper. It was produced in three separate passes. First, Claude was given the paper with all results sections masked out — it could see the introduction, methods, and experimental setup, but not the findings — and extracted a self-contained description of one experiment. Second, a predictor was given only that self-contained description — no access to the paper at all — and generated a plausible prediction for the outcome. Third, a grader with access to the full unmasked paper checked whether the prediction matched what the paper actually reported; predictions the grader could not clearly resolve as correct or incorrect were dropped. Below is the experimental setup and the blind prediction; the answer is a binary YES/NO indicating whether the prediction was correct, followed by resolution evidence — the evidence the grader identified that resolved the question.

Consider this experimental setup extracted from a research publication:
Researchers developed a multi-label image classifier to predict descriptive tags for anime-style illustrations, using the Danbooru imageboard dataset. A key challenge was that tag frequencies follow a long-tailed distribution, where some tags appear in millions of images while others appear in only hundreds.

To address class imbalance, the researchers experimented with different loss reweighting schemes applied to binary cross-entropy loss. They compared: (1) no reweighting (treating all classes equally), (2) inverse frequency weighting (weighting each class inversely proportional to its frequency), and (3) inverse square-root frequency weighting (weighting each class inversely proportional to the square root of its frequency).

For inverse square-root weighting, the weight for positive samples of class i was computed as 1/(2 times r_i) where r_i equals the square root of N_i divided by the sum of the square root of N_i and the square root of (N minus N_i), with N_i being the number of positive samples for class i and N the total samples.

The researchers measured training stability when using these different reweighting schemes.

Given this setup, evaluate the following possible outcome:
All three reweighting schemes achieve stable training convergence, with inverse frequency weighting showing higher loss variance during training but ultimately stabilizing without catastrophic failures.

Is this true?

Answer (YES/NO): NO